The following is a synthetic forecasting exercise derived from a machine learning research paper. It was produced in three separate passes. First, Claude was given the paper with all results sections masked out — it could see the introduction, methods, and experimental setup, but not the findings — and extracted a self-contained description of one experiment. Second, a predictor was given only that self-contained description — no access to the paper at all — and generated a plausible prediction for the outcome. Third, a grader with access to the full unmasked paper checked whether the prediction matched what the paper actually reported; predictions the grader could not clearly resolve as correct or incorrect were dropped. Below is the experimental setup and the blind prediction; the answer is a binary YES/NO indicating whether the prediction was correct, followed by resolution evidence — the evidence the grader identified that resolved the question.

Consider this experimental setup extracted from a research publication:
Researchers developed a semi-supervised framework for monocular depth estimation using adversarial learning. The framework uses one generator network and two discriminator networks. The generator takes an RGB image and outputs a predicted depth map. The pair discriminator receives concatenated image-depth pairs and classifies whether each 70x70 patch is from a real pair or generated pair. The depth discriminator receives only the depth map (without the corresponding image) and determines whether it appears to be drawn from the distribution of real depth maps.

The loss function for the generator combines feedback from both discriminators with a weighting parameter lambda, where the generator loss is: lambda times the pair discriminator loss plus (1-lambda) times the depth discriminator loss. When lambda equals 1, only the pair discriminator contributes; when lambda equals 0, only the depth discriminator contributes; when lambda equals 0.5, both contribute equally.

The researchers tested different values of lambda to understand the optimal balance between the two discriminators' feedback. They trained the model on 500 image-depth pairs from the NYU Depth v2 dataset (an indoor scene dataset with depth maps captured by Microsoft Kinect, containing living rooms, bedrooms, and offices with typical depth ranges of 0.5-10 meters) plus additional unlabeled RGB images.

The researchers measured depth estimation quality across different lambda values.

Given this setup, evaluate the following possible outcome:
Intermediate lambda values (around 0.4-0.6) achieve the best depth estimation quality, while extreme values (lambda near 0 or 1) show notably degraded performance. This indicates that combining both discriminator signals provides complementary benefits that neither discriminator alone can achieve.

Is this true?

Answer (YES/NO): NO